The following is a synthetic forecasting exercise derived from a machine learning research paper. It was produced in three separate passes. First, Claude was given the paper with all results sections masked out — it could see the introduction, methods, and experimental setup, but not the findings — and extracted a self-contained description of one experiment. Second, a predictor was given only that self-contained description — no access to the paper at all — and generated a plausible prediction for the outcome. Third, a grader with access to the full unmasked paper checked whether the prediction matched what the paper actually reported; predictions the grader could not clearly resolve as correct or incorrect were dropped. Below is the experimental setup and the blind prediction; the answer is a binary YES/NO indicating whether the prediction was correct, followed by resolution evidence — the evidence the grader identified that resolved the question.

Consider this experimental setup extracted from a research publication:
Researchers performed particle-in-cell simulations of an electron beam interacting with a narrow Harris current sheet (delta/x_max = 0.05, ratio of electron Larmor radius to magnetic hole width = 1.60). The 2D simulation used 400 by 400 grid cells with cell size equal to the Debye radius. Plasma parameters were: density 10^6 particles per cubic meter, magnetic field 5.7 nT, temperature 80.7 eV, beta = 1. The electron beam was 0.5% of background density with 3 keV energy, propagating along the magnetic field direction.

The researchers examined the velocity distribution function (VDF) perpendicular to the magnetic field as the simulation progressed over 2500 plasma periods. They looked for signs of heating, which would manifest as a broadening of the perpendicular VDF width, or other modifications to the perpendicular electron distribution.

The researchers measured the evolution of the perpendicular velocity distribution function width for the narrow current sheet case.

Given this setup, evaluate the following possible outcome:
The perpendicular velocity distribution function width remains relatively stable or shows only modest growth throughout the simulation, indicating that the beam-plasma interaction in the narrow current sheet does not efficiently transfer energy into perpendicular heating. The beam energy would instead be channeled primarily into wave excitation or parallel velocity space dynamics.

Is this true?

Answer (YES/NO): YES